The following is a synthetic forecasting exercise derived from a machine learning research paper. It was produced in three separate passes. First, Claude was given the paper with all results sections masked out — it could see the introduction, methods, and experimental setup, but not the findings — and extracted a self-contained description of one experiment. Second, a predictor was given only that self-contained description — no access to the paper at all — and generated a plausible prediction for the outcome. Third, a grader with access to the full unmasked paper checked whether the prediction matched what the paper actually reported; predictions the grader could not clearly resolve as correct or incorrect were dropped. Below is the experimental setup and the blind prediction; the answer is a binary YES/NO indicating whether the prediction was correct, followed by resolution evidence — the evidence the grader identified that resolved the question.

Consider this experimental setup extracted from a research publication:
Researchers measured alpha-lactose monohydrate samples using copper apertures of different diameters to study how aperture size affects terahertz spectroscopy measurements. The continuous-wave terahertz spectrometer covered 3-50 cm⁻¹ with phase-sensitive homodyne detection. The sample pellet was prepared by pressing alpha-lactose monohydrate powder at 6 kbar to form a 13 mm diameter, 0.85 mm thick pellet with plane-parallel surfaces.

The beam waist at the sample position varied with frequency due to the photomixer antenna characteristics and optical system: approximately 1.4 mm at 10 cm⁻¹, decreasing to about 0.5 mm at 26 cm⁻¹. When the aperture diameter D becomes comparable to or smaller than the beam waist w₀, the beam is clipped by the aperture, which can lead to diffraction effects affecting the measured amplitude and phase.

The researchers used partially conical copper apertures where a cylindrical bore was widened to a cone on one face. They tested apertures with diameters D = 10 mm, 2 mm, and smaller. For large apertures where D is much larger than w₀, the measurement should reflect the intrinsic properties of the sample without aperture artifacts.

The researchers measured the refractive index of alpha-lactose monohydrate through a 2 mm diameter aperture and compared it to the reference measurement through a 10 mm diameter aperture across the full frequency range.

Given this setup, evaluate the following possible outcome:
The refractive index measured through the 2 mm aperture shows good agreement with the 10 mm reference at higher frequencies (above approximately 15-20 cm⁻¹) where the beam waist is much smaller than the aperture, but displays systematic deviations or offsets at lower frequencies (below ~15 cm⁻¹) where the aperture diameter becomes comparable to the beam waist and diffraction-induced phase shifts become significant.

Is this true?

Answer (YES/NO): NO